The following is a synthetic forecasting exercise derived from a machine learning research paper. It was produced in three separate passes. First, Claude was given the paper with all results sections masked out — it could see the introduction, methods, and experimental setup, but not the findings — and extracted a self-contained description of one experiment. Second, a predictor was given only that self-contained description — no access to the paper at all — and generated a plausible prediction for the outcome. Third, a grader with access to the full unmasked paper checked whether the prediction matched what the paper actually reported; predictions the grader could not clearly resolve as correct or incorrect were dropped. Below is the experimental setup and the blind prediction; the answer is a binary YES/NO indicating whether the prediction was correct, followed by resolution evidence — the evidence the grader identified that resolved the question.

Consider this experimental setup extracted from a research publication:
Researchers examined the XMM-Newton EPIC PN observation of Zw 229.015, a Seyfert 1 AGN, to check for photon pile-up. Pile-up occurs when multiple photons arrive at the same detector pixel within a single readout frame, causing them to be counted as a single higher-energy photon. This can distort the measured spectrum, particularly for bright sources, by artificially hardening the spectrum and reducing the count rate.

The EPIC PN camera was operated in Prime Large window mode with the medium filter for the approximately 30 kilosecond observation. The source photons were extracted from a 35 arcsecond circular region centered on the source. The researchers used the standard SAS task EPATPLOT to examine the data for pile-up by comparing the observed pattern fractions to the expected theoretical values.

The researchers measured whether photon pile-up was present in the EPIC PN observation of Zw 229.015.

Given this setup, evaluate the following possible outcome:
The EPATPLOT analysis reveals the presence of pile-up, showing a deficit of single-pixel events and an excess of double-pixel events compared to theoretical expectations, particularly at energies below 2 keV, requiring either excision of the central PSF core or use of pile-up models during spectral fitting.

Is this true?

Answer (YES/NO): NO